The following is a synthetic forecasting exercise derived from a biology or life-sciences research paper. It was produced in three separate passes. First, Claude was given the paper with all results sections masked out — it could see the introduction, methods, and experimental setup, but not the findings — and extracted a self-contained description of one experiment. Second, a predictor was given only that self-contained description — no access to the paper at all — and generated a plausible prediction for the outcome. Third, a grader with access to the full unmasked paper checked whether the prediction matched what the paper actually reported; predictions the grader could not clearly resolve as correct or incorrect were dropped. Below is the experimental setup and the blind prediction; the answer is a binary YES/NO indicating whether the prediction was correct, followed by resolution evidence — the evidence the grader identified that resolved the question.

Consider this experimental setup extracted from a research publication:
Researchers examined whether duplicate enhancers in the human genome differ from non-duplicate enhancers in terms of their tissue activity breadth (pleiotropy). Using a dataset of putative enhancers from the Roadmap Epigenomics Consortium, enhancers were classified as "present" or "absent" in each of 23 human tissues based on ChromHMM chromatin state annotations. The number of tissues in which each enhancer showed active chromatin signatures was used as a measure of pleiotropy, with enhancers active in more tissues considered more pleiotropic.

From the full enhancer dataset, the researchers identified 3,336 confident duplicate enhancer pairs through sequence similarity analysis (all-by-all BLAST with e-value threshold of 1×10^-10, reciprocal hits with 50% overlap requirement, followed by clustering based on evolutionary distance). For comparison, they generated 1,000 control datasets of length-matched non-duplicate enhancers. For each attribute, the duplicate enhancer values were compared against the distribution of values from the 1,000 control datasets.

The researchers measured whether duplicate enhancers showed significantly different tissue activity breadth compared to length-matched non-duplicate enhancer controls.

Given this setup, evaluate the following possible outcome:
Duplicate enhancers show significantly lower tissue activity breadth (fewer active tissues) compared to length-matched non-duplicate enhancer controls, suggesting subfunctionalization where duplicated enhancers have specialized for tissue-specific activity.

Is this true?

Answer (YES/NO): NO